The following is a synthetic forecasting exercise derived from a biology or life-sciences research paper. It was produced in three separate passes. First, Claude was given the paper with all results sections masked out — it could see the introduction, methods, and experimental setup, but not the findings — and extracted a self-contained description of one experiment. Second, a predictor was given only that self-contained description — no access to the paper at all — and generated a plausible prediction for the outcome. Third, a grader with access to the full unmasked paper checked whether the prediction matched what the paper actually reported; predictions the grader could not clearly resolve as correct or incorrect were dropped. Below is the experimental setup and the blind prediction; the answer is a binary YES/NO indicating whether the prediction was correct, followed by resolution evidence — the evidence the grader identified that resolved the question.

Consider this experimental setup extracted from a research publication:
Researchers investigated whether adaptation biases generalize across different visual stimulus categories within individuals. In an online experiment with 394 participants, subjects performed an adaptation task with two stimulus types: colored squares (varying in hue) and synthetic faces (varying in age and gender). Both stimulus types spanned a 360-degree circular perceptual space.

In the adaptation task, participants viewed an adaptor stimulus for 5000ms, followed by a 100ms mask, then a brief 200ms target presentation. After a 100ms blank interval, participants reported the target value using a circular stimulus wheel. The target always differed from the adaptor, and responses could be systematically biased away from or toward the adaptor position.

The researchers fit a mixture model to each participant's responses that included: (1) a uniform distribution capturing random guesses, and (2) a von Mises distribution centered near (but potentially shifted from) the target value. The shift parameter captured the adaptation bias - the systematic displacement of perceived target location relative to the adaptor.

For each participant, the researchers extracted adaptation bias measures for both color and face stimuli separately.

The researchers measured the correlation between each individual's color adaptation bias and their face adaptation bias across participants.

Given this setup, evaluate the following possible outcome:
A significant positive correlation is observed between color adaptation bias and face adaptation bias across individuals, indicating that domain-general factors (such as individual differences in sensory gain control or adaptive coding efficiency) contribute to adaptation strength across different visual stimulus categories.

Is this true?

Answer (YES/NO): YES